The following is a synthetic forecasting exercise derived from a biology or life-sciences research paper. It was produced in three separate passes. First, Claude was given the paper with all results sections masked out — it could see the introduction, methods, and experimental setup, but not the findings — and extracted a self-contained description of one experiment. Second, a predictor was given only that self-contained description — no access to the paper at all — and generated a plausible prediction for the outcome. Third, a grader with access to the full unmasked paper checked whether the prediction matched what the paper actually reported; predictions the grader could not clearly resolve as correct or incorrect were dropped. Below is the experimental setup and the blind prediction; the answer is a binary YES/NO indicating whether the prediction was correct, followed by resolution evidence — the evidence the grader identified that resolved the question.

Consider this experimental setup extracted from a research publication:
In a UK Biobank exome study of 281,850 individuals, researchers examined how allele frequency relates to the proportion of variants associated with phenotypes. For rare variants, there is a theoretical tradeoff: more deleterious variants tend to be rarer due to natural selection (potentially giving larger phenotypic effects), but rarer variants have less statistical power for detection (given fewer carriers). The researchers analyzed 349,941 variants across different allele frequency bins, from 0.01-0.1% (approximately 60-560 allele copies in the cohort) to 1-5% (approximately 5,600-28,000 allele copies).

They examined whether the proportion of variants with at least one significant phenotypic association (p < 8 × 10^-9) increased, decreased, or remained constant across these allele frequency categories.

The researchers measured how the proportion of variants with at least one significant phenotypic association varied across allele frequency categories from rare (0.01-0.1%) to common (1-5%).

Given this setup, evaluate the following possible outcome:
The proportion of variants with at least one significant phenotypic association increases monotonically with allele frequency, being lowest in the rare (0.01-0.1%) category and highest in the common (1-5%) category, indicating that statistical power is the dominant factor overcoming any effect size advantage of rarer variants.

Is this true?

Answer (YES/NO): YES